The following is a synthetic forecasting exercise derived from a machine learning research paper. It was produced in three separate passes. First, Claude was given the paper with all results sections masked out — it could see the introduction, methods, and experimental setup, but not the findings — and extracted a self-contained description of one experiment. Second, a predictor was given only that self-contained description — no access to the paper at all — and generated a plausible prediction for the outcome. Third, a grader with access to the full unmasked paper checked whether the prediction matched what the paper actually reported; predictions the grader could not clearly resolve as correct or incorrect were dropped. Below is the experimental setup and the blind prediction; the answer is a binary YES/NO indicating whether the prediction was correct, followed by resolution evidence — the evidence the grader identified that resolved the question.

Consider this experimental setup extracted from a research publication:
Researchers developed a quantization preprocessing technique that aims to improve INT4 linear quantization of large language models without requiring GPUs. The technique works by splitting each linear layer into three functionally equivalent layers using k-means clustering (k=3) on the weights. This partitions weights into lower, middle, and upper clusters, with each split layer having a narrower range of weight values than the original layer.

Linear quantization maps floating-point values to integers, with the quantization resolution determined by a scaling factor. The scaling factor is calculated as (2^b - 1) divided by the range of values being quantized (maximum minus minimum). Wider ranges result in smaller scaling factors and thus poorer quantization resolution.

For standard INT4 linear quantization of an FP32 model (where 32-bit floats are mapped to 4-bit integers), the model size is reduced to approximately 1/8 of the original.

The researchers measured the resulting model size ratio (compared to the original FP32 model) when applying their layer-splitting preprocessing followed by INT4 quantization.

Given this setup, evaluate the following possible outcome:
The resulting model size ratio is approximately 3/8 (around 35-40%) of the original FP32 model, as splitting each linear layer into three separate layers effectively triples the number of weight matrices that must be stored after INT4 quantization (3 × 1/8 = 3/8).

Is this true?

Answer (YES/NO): YES